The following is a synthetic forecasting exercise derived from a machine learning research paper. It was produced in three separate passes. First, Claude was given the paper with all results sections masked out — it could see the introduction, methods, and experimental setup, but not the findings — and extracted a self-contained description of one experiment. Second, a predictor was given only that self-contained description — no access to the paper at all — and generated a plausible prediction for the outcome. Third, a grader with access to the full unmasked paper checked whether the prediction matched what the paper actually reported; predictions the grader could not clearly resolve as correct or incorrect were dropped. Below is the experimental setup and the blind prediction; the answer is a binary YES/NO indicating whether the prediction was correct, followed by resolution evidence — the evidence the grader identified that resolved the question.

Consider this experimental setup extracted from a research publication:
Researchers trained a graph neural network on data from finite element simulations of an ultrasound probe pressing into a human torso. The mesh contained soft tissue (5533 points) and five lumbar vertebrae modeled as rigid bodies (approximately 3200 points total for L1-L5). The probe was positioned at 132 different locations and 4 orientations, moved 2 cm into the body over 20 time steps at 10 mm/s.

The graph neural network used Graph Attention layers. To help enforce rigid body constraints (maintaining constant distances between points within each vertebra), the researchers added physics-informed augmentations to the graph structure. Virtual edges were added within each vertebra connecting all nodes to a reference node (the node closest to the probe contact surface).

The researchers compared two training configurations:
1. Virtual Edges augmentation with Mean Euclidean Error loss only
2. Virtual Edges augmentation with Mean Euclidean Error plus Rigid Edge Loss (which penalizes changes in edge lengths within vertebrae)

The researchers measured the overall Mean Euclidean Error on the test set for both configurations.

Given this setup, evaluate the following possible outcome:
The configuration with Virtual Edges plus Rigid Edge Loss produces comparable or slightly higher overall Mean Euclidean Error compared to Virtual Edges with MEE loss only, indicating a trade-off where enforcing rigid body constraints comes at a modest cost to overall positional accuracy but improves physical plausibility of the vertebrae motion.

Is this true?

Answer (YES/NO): YES